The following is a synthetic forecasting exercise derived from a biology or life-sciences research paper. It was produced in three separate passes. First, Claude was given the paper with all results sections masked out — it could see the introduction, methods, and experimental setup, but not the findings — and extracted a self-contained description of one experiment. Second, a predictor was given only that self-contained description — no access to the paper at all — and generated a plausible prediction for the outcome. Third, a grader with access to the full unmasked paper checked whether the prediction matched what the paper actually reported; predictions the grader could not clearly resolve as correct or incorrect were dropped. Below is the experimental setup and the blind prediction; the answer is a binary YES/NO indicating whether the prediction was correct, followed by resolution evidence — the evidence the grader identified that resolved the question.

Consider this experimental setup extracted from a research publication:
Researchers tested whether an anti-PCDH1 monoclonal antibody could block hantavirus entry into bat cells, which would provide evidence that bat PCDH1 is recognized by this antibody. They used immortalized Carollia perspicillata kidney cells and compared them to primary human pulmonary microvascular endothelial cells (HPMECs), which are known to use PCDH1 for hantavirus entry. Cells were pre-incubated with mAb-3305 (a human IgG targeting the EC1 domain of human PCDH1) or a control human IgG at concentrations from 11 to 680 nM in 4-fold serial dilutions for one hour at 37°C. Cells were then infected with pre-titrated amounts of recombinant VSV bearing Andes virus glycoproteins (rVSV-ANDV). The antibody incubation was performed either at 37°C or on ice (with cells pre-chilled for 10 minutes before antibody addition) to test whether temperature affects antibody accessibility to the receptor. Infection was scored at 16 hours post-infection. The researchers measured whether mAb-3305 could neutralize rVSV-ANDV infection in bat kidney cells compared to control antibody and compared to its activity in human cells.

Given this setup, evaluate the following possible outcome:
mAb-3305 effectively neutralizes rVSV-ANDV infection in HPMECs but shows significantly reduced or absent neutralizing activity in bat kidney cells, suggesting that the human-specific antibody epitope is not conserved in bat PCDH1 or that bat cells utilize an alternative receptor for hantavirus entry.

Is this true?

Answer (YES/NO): YES